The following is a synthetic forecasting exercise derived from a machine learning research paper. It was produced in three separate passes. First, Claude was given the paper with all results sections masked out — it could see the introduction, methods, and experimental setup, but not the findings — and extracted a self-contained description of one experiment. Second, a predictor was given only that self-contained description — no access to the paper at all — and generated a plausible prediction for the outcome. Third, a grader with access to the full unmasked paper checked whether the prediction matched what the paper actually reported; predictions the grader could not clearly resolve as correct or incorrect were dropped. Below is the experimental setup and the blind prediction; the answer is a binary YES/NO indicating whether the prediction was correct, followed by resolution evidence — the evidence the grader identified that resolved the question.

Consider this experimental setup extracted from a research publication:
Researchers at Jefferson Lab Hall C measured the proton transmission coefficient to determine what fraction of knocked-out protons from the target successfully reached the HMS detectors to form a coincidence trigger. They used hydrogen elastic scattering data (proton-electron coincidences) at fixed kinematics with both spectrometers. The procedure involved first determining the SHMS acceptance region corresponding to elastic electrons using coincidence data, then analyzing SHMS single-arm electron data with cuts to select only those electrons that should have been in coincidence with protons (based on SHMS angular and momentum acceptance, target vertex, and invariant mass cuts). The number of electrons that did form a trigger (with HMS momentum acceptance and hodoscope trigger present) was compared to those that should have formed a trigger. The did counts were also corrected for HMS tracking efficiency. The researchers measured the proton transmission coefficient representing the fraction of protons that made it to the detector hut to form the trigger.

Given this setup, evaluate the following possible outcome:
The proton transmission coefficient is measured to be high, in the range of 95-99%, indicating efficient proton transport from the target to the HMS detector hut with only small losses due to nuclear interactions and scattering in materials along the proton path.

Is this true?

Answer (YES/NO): YES